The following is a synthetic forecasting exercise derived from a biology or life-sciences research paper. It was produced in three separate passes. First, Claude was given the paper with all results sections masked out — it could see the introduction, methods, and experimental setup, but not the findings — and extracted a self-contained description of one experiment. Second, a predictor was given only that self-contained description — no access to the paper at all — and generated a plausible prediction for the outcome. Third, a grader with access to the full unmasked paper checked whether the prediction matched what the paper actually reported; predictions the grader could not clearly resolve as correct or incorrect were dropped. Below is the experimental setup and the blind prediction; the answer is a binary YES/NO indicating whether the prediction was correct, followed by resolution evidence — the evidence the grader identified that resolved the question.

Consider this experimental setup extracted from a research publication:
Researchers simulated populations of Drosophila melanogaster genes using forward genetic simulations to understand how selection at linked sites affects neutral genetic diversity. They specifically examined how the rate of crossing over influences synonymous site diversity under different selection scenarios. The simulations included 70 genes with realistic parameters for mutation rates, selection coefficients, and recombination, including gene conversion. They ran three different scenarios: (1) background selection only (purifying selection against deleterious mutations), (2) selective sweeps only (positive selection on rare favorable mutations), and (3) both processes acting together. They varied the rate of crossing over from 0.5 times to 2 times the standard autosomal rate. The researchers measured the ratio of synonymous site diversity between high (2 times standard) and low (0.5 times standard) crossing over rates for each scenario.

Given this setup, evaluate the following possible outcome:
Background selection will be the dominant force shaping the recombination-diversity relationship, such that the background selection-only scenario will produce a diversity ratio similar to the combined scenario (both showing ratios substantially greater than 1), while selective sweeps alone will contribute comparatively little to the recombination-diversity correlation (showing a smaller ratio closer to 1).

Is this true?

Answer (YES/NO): NO